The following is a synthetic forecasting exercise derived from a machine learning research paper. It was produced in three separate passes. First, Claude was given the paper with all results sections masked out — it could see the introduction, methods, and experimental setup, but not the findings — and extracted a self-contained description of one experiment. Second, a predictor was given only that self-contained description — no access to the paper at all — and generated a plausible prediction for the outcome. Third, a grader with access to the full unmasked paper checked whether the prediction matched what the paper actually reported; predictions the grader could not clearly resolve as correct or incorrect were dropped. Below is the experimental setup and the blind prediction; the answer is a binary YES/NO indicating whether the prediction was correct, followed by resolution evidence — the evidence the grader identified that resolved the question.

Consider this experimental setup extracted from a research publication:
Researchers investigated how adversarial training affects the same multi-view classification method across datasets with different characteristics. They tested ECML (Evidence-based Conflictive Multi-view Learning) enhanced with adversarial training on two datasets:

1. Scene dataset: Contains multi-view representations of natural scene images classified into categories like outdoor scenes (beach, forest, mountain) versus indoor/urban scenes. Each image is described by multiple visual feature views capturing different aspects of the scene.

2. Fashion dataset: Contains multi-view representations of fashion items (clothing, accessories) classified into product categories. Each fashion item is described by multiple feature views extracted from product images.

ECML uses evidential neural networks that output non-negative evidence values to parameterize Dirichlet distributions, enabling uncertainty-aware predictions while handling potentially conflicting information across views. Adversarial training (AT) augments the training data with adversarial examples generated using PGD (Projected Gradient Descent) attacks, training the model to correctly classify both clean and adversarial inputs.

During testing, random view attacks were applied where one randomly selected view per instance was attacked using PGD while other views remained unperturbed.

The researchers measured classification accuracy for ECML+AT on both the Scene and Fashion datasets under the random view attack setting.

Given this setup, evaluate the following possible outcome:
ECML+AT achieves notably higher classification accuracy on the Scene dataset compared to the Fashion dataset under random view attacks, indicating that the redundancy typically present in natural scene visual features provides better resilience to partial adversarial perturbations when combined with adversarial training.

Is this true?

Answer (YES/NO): NO